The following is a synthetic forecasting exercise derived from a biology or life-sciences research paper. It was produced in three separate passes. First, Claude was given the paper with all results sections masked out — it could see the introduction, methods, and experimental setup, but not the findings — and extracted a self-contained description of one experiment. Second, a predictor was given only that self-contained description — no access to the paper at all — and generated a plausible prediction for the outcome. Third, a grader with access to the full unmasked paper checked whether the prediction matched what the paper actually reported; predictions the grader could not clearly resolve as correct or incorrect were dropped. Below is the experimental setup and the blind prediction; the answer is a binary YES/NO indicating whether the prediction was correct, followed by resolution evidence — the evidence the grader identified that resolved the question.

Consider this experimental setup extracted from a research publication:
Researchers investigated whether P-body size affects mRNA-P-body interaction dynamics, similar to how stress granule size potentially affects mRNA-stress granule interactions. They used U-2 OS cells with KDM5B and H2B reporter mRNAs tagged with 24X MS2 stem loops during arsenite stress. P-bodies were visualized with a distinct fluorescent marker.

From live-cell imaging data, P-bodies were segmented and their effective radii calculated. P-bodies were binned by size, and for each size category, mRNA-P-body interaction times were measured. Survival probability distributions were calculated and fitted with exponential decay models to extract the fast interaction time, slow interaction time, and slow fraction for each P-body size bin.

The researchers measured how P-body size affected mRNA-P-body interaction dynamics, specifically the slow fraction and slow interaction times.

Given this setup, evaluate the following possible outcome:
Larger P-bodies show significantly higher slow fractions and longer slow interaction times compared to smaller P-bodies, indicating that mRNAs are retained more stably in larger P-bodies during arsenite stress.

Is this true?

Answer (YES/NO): YES